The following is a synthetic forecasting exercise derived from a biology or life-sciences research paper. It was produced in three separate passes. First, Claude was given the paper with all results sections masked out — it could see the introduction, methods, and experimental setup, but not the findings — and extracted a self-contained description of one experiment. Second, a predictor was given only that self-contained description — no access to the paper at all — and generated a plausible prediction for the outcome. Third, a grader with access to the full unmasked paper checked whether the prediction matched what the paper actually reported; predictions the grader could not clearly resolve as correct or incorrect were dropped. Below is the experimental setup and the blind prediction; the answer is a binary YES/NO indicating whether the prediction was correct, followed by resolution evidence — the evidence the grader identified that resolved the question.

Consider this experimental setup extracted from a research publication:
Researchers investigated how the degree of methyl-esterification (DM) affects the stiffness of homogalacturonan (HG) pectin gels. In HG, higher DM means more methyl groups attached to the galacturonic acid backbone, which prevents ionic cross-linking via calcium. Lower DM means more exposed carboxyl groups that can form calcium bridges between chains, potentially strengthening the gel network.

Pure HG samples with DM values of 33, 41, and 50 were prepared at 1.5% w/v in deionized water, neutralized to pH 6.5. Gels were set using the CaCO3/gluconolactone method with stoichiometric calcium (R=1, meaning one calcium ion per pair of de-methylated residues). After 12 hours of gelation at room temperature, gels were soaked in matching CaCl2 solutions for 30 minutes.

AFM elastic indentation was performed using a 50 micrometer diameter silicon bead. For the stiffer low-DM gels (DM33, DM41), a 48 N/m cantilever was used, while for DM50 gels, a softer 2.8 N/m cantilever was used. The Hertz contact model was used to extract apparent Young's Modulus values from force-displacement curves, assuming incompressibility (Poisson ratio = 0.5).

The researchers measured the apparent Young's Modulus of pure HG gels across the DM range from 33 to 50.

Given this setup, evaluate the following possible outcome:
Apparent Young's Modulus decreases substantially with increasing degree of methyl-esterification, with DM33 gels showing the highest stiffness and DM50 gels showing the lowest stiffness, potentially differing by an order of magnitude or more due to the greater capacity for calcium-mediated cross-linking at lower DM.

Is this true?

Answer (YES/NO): YES